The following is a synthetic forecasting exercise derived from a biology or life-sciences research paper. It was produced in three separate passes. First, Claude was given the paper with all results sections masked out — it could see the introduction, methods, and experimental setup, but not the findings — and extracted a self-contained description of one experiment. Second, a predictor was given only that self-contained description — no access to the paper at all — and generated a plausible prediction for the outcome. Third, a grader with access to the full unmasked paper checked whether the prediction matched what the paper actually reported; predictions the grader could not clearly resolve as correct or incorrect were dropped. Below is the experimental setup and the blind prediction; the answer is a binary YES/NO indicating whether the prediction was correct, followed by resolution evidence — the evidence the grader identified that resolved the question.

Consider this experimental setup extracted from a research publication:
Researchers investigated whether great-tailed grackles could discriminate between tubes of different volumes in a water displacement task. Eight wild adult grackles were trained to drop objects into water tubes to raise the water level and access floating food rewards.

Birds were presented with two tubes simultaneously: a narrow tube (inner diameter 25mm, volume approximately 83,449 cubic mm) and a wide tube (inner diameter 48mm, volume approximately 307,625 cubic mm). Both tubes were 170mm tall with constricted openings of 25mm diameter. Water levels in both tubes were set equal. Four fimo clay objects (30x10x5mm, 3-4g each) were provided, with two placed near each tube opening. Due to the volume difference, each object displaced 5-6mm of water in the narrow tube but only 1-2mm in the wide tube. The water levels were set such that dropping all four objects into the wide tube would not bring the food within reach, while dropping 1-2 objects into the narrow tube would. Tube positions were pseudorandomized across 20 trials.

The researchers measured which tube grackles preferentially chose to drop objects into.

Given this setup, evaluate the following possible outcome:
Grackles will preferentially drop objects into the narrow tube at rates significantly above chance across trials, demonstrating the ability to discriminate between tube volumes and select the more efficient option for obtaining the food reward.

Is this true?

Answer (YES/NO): NO